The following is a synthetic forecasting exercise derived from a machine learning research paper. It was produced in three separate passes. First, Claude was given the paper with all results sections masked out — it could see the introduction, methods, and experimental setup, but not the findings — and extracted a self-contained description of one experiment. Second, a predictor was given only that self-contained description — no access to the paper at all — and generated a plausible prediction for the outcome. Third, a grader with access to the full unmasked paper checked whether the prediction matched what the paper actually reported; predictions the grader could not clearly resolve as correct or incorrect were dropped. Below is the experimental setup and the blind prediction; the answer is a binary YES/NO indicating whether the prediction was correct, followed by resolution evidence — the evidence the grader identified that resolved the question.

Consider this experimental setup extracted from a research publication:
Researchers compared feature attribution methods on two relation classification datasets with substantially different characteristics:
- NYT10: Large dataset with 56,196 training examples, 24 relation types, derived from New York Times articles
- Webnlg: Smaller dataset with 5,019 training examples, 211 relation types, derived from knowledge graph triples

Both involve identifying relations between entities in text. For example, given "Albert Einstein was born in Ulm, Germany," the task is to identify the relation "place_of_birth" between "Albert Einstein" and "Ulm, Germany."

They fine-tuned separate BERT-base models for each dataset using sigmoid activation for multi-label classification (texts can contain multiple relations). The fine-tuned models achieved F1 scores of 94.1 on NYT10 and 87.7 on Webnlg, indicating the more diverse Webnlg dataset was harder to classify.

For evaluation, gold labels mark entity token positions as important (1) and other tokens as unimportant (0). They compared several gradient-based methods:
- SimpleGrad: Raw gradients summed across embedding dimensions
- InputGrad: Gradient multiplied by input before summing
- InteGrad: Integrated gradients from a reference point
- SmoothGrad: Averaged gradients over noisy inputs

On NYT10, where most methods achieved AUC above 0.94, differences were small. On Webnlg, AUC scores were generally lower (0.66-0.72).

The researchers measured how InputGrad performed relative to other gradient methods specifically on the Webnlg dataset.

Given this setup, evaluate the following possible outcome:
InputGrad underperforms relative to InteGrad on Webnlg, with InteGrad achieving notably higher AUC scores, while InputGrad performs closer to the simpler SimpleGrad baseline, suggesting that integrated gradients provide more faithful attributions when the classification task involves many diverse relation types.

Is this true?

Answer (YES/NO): NO